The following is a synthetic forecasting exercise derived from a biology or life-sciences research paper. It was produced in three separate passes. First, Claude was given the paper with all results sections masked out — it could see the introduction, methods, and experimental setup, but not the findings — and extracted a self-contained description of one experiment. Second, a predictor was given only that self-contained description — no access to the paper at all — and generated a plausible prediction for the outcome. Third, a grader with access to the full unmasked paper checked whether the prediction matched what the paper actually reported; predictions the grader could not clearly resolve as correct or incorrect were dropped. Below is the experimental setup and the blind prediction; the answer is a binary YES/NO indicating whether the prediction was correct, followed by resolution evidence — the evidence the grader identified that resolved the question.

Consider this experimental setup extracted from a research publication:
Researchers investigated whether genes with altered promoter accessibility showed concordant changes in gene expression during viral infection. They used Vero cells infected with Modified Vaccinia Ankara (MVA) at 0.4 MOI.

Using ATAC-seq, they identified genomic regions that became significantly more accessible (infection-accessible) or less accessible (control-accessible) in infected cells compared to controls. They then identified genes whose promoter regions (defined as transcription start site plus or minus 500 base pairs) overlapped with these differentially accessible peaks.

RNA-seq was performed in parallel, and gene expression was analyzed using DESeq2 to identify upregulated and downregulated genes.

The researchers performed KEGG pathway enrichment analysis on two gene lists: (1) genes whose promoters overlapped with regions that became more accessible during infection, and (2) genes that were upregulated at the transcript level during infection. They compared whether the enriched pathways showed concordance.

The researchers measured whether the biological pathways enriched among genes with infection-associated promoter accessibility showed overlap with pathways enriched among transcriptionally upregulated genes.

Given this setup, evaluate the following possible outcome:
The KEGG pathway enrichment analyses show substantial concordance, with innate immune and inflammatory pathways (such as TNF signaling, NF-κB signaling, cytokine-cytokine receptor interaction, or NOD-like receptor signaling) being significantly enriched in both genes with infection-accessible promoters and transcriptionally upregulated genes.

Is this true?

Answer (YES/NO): NO